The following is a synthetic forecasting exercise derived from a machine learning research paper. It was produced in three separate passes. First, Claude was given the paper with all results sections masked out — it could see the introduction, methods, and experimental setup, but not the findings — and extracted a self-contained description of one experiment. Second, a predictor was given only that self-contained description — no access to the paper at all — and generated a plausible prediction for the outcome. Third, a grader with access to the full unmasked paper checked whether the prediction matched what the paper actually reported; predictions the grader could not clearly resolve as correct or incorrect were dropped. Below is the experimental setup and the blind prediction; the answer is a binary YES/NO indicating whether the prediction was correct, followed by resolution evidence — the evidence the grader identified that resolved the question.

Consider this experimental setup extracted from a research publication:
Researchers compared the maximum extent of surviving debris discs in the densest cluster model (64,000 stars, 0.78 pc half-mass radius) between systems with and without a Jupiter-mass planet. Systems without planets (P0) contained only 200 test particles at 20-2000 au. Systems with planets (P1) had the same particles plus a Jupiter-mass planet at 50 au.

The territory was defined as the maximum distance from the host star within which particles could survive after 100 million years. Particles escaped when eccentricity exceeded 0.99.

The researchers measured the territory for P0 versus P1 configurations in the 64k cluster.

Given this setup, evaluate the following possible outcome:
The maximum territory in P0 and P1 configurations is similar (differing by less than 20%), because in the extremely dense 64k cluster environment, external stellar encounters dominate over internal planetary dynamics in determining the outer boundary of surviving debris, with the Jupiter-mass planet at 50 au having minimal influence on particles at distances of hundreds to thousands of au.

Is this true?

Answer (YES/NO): NO